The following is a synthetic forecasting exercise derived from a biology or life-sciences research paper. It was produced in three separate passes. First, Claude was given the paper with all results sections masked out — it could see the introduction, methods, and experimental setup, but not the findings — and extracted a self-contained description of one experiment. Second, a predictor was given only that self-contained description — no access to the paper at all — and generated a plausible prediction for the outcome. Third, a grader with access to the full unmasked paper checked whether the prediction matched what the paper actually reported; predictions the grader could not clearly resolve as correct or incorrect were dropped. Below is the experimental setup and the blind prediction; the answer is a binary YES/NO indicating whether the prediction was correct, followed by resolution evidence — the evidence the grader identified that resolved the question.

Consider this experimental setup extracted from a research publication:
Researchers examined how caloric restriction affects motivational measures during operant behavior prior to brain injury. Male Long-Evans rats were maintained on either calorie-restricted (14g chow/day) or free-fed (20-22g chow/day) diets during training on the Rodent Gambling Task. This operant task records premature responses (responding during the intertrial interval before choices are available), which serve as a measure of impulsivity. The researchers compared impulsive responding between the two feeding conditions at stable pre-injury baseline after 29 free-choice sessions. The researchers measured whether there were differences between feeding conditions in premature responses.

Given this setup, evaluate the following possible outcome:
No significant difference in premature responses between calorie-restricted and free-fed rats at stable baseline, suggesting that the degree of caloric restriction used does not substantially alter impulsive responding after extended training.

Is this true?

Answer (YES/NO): NO